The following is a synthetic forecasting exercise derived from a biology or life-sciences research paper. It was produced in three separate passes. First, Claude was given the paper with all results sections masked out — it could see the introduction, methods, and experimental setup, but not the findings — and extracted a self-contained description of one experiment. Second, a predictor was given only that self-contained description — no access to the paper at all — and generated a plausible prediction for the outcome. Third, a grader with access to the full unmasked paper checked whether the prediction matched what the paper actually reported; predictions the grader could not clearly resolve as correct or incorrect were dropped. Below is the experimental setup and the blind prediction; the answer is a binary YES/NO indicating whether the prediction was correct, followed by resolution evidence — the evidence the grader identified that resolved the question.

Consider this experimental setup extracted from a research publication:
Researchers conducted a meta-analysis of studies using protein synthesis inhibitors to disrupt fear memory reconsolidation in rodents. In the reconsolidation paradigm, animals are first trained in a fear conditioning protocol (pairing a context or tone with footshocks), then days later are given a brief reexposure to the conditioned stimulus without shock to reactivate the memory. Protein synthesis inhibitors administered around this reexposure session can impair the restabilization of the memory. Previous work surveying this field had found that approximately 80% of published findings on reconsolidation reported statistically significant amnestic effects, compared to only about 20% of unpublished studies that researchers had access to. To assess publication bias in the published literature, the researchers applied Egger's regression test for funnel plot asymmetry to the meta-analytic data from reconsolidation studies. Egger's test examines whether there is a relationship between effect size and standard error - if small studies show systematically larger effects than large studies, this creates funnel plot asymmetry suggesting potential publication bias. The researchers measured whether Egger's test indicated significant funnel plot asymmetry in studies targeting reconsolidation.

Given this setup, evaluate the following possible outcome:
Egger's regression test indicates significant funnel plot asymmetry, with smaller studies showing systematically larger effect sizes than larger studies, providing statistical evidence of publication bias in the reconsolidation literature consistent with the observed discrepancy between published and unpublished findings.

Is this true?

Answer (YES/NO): NO